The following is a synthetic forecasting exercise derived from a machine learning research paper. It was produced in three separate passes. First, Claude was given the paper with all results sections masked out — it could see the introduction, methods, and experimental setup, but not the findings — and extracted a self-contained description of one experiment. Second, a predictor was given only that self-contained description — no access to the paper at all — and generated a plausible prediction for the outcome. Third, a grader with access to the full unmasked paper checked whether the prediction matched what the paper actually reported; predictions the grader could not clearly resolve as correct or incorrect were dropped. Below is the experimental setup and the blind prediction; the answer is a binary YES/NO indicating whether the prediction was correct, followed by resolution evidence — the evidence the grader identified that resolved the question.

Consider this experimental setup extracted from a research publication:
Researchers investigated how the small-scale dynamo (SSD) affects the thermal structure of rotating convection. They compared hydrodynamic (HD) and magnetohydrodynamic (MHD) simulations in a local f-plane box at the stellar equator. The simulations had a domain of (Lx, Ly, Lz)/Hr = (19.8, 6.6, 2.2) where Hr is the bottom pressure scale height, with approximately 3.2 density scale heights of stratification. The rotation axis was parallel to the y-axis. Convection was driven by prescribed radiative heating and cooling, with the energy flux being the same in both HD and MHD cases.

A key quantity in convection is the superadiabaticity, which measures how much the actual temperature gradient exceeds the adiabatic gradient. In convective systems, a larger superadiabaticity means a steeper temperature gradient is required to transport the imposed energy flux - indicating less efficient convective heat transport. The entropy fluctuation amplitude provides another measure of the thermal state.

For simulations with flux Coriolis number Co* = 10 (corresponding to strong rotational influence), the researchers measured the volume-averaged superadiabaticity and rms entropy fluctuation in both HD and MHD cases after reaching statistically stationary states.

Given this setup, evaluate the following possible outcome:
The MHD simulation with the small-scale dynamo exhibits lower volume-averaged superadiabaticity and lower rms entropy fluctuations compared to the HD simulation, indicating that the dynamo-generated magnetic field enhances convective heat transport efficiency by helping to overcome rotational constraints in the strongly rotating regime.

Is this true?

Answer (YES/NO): NO